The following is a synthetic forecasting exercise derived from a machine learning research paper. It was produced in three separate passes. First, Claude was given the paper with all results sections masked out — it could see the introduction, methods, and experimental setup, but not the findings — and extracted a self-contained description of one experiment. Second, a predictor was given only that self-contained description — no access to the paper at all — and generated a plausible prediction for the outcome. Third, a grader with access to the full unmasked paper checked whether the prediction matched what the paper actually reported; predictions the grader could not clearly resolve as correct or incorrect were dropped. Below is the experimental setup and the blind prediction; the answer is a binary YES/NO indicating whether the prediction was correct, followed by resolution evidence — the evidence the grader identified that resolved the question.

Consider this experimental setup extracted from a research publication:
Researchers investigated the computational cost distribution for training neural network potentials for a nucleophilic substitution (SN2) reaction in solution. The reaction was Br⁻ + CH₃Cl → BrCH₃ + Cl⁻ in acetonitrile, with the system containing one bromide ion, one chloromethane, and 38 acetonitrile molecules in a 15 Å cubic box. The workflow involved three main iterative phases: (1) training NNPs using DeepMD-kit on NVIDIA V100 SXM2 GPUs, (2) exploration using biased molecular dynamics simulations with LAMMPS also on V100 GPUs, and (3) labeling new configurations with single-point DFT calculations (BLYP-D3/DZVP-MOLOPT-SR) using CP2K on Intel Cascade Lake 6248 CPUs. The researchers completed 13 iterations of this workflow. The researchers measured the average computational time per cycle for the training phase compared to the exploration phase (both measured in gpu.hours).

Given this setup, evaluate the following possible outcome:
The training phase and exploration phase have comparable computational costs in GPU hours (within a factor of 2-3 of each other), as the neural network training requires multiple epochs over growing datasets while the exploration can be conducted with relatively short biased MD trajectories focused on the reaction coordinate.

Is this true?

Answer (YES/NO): NO